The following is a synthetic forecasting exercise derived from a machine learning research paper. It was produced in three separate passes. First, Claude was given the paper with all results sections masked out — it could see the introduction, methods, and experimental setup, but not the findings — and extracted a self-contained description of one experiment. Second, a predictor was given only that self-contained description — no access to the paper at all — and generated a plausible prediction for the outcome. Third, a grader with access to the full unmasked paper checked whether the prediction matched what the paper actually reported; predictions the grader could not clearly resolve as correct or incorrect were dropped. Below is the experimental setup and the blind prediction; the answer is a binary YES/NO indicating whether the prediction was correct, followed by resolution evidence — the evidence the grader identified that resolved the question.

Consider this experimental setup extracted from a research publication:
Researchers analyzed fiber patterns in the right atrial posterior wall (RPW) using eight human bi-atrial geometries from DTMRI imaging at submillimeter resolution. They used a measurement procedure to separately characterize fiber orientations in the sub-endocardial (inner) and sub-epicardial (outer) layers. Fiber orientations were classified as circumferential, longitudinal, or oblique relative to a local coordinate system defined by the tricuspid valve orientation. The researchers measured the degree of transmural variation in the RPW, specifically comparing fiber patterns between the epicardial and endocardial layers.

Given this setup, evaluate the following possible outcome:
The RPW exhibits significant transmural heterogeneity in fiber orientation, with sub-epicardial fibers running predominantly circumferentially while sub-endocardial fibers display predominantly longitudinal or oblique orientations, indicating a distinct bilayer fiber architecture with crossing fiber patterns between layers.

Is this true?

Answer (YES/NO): NO